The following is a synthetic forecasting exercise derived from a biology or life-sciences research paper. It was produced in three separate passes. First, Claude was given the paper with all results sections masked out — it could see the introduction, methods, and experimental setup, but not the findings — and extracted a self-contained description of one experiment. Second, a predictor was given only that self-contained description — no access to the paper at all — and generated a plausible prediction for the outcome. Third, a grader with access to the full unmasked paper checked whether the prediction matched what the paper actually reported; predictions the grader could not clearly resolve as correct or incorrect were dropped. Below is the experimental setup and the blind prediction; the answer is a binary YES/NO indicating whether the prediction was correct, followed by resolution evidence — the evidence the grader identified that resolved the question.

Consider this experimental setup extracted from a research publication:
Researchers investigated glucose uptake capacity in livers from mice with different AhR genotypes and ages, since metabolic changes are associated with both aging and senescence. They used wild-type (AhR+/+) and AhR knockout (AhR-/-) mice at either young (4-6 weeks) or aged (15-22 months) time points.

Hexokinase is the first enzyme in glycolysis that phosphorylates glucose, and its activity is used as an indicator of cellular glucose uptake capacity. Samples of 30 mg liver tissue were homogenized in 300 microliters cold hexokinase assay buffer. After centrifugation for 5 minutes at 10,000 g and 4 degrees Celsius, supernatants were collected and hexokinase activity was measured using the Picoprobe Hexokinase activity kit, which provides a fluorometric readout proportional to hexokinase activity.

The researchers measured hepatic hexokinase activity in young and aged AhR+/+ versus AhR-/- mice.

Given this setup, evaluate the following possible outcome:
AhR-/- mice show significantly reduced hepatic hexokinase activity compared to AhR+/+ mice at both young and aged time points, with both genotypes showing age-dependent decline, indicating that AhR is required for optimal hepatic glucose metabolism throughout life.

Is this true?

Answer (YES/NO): NO